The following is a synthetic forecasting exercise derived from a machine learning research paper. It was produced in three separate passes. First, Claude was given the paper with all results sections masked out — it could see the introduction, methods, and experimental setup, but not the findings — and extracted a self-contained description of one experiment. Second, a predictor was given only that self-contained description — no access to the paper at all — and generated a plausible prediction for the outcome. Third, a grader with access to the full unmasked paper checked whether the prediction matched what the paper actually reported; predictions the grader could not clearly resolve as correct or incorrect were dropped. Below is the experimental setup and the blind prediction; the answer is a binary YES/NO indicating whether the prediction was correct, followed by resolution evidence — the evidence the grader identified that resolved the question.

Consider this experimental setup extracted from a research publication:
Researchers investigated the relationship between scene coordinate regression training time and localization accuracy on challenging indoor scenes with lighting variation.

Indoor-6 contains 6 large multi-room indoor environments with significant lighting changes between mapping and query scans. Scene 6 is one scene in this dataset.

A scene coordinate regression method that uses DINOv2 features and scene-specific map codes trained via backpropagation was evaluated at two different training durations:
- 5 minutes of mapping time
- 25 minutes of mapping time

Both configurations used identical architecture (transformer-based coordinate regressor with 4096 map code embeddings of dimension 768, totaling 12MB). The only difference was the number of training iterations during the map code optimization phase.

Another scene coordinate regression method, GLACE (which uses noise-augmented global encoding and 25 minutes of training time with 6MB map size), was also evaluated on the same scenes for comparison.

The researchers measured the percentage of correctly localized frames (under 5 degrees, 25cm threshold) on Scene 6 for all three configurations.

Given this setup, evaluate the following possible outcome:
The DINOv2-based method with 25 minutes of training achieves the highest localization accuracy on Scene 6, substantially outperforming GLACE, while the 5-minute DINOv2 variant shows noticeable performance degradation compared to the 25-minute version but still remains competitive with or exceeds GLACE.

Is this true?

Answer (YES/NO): NO